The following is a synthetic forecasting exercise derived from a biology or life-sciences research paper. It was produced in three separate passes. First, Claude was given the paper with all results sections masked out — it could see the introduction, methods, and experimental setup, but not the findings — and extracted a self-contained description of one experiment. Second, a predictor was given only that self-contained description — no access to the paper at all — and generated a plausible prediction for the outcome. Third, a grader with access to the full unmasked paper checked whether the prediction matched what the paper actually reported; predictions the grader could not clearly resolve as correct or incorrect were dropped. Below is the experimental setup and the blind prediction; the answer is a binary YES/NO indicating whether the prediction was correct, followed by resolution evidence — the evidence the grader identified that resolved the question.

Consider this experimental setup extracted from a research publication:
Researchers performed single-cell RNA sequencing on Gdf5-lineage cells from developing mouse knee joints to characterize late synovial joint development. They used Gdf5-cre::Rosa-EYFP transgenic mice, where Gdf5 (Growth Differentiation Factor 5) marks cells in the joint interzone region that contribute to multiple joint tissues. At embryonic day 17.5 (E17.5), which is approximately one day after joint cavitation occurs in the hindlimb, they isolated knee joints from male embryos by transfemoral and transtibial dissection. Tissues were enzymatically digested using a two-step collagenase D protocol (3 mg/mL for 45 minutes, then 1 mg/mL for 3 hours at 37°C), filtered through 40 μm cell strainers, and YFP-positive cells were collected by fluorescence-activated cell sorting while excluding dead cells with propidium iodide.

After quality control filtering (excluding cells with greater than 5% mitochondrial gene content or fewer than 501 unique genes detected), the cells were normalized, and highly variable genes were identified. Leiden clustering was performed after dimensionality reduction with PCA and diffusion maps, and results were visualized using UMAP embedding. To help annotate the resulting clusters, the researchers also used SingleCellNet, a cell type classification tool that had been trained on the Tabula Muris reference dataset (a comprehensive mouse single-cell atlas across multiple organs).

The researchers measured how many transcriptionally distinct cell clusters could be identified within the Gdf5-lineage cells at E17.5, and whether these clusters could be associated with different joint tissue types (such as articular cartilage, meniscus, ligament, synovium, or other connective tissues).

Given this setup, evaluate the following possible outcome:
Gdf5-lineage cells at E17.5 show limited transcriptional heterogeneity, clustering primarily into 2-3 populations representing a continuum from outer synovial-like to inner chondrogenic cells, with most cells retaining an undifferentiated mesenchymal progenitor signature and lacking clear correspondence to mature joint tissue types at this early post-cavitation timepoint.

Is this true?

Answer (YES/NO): NO